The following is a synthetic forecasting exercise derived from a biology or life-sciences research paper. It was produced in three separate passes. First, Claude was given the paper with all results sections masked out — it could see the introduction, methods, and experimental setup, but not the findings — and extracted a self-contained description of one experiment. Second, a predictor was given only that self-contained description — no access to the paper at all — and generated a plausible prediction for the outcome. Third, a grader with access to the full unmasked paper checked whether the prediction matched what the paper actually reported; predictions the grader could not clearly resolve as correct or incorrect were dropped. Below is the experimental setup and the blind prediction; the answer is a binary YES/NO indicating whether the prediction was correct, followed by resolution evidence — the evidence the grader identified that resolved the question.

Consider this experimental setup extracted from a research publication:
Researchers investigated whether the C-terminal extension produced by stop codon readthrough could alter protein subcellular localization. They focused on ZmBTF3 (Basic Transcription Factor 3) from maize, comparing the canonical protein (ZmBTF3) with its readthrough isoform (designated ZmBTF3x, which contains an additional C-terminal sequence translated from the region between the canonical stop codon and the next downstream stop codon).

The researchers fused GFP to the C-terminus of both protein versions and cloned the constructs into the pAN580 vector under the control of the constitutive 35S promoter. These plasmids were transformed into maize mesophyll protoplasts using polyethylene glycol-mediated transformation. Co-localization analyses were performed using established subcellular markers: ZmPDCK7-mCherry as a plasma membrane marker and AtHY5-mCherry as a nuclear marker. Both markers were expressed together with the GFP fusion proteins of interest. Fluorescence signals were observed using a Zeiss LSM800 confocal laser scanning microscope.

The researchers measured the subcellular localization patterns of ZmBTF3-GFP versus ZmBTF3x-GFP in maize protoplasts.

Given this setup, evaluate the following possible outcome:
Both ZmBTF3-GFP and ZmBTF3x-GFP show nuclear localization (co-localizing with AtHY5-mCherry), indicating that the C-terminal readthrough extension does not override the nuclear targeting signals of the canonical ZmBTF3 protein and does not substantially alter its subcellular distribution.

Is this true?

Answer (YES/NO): NO